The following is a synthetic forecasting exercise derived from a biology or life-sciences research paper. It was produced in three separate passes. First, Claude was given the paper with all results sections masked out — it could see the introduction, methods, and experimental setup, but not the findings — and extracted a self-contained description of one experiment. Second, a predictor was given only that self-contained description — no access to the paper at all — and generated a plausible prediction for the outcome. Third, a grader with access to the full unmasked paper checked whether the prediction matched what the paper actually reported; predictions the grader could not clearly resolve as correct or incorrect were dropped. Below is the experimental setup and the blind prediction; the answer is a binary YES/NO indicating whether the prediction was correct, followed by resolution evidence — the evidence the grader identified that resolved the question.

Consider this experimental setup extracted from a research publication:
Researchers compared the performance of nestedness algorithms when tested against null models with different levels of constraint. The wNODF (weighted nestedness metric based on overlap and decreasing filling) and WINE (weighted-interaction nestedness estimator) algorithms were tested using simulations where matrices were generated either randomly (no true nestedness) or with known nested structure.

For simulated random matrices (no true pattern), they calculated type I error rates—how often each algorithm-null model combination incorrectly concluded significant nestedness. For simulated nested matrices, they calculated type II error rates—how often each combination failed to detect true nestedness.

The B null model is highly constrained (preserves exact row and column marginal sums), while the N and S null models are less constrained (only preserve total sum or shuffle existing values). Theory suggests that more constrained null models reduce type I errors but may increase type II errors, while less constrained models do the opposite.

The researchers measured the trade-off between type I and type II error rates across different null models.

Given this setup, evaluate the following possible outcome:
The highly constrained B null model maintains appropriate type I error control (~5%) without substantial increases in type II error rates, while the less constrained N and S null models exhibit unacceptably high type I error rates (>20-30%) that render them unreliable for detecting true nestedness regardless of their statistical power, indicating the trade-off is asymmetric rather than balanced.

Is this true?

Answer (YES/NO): NO